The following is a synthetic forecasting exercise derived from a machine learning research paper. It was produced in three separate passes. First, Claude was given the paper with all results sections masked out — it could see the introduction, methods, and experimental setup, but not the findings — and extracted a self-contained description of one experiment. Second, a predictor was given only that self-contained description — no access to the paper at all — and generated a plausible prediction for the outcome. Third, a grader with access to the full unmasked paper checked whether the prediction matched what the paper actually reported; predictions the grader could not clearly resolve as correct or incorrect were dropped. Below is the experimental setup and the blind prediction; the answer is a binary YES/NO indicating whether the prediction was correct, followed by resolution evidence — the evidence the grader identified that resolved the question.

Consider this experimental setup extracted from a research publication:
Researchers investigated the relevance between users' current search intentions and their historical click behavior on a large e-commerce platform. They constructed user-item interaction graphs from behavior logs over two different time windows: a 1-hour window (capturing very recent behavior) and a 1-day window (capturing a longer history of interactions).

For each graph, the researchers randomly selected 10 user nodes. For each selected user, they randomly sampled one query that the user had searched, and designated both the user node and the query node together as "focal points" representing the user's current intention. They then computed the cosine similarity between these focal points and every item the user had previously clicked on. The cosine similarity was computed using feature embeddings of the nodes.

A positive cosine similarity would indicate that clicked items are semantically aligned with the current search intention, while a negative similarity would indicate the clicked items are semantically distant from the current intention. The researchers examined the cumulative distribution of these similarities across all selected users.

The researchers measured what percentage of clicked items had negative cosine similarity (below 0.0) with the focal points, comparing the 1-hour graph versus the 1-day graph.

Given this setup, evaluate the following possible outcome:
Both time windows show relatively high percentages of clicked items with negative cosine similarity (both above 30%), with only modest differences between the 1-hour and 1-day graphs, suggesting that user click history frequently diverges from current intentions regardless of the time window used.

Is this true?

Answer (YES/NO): NO